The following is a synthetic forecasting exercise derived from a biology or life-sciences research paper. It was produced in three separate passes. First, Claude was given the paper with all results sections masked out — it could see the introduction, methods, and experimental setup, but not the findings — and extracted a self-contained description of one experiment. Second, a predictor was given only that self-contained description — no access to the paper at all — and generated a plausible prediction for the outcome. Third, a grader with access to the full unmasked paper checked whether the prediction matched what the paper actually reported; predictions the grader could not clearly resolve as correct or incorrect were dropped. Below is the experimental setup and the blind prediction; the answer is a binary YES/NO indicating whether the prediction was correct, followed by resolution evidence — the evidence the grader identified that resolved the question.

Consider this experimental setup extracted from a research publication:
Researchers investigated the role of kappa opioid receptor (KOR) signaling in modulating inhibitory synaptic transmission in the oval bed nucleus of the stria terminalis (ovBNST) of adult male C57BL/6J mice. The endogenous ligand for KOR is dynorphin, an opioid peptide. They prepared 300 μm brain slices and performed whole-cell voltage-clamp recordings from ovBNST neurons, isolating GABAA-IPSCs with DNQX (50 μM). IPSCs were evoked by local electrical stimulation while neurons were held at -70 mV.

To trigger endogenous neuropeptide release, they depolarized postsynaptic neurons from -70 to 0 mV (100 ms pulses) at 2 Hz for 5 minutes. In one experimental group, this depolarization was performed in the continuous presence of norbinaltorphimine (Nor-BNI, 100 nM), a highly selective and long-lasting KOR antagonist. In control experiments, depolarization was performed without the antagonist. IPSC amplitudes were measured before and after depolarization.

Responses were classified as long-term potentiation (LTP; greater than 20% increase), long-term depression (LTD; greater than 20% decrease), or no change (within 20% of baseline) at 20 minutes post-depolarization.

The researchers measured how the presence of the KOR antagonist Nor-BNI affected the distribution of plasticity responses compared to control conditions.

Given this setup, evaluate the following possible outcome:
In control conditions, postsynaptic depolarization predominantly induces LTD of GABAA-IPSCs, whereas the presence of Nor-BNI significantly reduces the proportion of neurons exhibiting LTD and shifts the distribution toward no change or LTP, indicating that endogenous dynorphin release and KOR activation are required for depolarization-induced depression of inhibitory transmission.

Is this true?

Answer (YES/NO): NO